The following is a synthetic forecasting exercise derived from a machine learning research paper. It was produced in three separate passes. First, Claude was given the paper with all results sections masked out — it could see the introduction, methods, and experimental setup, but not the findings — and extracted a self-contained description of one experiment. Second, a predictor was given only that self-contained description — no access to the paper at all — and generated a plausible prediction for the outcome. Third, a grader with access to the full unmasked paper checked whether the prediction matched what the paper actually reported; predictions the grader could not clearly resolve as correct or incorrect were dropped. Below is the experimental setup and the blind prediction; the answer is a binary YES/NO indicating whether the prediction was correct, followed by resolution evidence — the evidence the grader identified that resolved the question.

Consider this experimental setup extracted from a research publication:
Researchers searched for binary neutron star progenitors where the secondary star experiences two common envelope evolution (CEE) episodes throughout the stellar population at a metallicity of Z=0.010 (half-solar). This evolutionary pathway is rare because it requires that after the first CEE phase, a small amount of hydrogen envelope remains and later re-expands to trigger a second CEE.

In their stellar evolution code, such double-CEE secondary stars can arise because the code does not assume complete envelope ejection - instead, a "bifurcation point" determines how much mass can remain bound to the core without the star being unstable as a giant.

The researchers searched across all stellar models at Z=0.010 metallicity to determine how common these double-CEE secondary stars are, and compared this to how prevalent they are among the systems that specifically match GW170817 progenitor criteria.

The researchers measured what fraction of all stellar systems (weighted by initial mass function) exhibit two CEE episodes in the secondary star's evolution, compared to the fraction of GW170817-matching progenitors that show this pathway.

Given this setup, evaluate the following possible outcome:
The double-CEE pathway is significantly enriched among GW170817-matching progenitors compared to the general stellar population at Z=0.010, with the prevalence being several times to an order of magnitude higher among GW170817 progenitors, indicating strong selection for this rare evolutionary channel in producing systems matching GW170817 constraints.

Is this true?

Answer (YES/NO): YES